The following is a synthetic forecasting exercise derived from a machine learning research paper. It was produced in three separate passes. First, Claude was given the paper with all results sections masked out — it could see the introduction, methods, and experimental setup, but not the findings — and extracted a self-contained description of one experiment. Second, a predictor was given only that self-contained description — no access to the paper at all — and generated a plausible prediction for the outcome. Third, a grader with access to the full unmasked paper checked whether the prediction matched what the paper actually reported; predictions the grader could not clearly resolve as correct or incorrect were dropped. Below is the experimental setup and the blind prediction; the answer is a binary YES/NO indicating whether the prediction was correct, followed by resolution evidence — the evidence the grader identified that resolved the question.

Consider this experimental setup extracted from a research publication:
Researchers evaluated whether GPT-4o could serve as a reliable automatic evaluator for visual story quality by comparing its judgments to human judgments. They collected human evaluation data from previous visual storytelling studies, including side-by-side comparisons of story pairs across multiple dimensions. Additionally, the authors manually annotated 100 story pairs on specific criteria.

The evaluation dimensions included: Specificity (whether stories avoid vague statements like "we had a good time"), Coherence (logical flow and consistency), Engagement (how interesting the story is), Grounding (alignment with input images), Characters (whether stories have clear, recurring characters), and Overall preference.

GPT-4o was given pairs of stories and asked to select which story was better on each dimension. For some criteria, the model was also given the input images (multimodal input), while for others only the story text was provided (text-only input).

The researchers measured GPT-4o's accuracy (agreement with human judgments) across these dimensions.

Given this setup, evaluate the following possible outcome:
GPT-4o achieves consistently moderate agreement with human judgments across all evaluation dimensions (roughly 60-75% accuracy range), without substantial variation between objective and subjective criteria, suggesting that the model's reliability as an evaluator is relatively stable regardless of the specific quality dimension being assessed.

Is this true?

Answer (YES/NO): NO